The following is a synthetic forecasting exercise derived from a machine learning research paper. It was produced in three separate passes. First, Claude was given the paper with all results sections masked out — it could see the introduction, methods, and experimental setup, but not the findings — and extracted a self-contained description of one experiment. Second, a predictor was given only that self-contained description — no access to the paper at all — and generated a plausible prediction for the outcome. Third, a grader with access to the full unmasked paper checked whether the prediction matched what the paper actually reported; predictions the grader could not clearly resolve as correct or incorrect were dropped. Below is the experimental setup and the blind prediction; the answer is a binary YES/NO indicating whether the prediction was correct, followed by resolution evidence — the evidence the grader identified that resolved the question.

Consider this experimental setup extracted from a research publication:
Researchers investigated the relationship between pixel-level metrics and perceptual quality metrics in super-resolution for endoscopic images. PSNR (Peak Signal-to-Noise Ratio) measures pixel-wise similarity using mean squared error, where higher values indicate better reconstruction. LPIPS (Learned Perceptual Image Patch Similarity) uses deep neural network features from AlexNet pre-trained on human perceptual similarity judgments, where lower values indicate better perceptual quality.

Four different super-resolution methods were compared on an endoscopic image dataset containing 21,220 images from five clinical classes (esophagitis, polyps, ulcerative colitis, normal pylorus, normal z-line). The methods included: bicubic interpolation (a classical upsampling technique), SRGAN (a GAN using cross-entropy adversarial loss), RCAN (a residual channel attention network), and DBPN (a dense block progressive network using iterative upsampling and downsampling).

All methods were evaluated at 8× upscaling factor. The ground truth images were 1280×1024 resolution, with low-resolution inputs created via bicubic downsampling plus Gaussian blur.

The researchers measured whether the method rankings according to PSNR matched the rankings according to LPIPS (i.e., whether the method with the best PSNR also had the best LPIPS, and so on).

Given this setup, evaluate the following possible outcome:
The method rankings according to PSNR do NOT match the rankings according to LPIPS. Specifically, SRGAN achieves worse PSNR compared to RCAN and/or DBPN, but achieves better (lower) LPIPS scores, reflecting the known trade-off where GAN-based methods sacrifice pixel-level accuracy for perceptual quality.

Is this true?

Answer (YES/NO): NO